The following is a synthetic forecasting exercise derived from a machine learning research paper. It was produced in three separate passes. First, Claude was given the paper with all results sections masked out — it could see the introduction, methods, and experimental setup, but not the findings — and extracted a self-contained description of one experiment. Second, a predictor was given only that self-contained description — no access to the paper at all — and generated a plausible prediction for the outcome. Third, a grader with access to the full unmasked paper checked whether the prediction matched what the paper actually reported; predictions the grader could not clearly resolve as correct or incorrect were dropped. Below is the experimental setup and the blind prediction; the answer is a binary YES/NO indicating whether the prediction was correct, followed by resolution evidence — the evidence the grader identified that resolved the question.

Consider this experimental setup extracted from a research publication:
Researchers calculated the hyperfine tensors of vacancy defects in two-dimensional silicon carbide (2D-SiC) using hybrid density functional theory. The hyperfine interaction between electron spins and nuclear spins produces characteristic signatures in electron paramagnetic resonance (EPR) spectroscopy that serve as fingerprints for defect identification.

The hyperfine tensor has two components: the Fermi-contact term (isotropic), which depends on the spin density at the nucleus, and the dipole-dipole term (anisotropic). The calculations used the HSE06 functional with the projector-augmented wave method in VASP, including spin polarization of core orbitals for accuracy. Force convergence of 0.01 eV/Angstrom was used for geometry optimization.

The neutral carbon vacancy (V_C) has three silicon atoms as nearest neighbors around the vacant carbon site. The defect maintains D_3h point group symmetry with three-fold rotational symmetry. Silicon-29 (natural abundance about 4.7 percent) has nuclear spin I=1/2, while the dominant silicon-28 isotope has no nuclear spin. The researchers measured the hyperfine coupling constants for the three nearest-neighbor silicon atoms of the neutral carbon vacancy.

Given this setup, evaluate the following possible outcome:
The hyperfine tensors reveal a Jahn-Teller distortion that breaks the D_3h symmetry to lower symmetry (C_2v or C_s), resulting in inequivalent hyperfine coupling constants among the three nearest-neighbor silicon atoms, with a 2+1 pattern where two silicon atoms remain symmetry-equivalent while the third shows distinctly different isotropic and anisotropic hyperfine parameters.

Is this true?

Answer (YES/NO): NO